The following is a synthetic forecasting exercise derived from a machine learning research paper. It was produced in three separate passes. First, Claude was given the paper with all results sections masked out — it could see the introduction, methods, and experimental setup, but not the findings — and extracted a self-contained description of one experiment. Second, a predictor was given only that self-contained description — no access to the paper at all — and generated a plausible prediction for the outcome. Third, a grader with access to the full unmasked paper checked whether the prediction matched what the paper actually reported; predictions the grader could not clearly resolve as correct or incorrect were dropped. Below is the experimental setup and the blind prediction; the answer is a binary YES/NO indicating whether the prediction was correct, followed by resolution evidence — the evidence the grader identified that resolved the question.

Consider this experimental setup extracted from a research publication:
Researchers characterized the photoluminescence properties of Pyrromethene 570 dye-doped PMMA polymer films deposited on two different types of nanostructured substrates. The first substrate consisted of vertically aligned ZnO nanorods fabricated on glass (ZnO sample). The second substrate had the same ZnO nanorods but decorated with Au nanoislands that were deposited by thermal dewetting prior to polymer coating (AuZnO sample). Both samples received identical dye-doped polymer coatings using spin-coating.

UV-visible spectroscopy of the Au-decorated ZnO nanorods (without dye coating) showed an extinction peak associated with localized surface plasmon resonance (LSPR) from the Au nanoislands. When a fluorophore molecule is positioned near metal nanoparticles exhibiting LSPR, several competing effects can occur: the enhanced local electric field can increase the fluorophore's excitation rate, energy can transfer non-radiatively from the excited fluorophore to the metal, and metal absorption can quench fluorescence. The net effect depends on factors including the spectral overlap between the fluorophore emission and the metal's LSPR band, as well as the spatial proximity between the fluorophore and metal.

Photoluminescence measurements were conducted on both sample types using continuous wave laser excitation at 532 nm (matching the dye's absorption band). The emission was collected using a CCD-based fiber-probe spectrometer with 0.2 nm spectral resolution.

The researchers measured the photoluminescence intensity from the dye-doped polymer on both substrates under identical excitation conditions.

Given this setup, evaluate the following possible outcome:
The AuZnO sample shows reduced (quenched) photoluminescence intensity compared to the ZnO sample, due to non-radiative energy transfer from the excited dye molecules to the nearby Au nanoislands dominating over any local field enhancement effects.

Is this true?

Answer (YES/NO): YES